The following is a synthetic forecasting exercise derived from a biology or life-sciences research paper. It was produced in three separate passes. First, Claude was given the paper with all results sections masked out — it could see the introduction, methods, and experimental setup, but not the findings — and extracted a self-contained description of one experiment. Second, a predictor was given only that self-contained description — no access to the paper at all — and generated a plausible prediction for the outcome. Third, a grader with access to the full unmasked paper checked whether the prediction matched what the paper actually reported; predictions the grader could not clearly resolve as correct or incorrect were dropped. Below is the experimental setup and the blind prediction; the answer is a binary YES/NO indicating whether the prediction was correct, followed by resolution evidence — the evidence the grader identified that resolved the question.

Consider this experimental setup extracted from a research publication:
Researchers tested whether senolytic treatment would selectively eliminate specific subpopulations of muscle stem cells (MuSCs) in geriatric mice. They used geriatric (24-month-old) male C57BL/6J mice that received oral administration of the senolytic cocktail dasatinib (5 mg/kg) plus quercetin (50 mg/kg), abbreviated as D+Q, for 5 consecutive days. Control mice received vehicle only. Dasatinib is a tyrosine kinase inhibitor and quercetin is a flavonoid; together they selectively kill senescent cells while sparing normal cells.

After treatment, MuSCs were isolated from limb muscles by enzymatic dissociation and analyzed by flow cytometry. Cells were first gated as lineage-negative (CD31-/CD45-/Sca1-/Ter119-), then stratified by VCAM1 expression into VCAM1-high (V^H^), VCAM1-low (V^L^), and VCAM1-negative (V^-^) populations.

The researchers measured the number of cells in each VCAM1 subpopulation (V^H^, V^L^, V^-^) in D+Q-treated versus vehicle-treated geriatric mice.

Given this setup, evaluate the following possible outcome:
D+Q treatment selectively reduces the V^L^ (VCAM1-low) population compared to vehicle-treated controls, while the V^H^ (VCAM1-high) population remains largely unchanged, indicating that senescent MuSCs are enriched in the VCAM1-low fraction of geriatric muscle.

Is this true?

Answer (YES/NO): NO